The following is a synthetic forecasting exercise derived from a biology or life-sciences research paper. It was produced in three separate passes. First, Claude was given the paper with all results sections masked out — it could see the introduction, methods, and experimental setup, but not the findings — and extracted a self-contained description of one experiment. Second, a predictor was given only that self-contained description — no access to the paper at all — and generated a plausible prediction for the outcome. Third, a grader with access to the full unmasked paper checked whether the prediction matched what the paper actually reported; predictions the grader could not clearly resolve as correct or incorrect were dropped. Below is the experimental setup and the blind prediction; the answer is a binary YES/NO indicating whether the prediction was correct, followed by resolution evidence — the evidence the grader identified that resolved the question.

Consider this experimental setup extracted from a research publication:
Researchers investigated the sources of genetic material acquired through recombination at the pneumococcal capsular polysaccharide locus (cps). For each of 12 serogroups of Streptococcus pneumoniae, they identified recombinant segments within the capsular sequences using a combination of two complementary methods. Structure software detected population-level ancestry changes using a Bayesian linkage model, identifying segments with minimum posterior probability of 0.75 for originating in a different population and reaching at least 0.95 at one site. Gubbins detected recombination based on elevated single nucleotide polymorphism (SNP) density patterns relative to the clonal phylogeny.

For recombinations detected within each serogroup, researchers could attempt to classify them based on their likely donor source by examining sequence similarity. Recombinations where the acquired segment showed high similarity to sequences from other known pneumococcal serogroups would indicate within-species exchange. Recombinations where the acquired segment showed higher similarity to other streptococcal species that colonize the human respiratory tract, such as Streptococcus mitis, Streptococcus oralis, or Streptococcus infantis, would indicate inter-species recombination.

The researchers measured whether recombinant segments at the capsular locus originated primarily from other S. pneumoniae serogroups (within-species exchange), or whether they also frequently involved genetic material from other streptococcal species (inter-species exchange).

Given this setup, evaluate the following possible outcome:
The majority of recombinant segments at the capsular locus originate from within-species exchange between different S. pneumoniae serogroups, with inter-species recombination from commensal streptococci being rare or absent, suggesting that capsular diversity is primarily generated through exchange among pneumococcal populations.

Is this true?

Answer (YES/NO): YES